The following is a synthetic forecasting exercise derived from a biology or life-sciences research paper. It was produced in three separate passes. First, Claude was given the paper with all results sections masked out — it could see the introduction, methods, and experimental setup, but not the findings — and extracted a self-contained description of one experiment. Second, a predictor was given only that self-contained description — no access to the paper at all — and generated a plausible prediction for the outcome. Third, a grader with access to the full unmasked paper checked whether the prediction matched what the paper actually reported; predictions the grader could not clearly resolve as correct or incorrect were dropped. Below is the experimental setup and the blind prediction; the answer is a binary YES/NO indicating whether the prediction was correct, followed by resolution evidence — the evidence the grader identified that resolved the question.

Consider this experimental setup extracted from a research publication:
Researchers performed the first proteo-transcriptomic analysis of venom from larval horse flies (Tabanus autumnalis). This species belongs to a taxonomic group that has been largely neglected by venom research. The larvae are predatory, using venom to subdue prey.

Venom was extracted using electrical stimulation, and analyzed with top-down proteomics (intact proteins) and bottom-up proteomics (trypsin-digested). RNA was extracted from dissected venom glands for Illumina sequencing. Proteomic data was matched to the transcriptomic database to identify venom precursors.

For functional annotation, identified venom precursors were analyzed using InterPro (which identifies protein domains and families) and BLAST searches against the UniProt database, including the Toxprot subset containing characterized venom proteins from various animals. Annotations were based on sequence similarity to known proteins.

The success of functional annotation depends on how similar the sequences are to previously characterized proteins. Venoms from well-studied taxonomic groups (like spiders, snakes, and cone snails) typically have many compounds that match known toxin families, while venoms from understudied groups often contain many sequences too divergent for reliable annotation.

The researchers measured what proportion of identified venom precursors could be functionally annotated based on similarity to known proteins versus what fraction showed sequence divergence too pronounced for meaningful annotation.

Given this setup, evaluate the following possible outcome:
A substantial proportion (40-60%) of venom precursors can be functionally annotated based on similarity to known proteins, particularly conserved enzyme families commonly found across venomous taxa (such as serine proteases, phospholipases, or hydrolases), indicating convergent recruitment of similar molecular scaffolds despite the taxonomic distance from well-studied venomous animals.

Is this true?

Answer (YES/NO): YES